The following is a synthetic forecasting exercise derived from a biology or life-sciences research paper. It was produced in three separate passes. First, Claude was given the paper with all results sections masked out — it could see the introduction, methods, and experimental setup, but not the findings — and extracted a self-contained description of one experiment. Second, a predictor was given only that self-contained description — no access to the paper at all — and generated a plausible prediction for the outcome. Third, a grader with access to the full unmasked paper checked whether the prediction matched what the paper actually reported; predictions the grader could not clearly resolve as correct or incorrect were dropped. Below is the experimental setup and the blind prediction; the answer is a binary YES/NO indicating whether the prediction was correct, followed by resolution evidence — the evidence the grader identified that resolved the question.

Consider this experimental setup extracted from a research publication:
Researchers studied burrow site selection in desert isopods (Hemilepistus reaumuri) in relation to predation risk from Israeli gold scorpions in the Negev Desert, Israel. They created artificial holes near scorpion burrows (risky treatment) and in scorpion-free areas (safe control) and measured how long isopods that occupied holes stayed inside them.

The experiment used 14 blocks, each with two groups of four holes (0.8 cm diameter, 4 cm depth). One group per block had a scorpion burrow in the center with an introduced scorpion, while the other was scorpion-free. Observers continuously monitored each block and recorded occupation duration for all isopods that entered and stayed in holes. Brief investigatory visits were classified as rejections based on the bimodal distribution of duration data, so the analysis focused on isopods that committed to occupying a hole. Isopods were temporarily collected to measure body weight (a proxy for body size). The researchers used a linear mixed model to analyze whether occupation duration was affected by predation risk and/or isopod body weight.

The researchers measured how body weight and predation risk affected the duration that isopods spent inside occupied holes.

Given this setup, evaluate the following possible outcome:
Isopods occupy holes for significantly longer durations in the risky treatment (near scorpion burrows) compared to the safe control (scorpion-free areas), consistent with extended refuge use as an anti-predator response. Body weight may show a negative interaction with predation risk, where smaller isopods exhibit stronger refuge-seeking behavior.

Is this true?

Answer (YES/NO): NO